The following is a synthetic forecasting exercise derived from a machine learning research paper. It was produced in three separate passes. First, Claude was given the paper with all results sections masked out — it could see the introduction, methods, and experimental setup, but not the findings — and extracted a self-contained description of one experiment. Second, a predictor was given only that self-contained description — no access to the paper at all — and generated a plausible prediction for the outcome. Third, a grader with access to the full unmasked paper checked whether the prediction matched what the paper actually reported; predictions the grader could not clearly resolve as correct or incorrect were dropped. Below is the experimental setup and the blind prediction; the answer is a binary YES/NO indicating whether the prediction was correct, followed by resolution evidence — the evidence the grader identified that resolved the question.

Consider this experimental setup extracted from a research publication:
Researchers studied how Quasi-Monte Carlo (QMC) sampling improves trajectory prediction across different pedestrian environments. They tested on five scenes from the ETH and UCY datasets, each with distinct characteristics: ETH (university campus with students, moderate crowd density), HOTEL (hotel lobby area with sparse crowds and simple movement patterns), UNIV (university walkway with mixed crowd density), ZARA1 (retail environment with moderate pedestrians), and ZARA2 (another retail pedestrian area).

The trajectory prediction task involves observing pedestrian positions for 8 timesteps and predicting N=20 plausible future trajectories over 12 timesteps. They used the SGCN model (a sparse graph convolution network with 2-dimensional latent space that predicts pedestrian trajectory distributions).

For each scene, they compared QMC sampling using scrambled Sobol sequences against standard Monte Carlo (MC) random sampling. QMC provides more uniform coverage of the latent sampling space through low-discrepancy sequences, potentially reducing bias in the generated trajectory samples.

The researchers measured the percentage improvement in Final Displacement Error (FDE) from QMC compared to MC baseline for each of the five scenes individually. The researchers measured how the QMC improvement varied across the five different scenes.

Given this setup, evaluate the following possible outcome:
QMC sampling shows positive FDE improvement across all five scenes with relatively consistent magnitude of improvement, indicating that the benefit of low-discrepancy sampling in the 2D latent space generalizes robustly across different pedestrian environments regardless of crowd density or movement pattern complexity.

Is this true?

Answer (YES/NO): NO